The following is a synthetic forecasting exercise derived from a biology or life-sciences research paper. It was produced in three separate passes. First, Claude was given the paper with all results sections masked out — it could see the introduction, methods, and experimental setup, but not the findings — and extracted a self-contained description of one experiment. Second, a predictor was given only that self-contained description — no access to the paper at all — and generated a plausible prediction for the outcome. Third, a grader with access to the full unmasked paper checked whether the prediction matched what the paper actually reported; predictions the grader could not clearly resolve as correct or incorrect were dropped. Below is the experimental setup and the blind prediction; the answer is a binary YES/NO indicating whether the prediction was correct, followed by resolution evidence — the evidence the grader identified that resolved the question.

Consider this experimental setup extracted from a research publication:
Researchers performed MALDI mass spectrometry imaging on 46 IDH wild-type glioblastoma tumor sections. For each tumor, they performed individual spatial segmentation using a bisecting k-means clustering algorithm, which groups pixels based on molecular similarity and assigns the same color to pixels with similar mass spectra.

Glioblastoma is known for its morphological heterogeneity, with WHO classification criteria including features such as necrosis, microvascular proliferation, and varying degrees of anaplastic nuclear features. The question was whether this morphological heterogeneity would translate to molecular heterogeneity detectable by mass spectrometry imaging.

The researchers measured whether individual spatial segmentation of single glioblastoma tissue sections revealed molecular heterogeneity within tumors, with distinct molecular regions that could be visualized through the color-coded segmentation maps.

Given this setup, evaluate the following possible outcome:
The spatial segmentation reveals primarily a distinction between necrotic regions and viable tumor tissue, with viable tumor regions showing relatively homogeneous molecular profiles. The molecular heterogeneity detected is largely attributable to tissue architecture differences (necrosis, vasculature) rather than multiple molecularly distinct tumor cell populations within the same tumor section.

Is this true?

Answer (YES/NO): NO